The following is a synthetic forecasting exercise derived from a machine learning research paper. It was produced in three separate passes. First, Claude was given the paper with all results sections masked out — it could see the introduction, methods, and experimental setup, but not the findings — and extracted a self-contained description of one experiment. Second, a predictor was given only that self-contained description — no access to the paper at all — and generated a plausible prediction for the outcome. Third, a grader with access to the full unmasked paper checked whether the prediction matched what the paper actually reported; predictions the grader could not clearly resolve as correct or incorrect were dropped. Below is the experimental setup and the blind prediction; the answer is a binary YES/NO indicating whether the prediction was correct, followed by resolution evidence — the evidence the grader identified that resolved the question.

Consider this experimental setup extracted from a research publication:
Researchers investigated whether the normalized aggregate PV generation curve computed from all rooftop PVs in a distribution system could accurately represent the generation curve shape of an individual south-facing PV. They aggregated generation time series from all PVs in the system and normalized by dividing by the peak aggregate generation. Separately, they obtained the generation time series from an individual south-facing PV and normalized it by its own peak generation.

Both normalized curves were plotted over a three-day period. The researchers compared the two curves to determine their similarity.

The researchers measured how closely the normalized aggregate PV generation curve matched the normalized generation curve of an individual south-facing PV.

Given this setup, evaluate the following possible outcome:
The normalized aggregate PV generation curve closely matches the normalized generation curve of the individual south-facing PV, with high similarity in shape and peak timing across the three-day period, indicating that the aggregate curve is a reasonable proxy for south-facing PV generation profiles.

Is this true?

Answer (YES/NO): YES